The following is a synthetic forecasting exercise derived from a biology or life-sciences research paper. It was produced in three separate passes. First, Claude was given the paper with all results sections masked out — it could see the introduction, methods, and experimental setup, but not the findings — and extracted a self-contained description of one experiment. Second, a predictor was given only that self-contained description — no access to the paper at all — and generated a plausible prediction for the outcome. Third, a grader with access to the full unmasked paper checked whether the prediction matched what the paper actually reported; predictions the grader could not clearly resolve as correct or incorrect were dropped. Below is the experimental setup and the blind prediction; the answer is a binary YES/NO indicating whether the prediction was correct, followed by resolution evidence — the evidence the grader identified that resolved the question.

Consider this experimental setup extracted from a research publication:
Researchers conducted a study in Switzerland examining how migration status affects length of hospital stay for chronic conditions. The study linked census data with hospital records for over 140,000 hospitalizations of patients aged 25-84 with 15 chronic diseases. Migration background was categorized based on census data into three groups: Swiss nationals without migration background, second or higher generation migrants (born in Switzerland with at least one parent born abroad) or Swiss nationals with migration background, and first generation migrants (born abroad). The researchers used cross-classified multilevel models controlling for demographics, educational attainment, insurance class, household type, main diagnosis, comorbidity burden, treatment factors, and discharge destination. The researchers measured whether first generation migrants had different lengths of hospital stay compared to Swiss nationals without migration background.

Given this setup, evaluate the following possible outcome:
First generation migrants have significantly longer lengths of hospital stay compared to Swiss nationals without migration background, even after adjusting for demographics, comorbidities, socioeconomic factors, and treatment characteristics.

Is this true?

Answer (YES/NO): YES